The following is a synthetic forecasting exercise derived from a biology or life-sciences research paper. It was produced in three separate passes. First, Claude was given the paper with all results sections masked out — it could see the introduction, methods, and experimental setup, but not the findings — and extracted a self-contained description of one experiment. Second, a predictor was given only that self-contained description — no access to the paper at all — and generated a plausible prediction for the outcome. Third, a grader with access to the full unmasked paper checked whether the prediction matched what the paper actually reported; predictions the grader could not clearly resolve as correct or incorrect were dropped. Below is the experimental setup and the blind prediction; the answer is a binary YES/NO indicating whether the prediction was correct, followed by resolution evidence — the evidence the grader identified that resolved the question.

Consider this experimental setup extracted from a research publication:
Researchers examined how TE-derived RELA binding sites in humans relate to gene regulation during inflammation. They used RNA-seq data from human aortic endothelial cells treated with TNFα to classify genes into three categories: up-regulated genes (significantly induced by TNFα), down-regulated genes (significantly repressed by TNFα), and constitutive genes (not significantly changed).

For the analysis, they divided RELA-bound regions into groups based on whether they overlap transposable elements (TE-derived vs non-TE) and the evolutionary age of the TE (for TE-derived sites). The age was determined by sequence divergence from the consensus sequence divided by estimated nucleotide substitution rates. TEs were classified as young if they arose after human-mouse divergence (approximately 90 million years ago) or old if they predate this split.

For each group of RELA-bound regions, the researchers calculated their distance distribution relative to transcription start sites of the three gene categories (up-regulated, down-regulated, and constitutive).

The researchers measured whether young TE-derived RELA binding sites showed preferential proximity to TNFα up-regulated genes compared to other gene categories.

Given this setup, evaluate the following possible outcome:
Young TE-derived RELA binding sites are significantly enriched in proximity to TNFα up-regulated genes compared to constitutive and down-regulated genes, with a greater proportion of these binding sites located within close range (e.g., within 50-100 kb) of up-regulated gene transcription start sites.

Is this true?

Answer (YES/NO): NO